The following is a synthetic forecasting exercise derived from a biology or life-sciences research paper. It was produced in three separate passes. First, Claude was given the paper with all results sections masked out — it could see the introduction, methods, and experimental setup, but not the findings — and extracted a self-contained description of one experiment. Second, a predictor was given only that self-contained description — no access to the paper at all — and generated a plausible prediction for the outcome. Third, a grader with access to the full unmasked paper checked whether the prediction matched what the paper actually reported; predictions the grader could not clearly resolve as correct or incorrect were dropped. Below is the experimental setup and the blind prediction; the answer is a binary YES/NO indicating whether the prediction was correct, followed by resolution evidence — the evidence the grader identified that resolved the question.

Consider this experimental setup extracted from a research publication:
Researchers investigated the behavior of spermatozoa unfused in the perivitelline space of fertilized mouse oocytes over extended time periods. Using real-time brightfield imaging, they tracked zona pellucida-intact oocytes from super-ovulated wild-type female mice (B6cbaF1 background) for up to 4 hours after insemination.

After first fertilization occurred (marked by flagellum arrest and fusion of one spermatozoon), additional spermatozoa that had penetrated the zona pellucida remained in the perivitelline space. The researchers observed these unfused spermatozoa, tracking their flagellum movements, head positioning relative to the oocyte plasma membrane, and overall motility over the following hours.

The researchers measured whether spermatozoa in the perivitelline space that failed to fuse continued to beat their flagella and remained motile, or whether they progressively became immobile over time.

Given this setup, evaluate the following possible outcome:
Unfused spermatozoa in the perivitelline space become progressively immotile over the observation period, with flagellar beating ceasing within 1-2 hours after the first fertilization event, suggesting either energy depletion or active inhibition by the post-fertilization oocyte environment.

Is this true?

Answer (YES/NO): NO